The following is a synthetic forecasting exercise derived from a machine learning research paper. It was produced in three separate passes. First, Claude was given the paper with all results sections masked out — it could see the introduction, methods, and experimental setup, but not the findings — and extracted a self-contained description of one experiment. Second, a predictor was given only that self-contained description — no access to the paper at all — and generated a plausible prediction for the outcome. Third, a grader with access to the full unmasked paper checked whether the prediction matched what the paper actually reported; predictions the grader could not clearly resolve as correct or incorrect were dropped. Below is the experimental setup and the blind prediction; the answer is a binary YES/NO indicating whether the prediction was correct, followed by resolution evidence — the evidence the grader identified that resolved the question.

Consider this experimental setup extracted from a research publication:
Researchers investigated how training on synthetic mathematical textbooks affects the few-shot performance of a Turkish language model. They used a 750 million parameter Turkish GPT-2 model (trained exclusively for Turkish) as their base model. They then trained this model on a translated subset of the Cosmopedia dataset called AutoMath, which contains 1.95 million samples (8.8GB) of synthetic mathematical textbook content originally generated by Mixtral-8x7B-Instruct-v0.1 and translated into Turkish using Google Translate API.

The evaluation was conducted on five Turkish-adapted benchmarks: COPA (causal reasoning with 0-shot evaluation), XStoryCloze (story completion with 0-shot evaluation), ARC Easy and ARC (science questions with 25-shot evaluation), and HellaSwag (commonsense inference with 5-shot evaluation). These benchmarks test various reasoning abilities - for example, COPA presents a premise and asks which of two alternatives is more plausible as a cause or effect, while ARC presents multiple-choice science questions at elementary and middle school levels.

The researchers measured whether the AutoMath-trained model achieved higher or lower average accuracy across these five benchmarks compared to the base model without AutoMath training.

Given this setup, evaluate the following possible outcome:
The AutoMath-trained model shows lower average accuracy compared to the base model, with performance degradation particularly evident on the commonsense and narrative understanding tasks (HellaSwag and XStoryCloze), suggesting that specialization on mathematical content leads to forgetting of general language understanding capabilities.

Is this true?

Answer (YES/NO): NO